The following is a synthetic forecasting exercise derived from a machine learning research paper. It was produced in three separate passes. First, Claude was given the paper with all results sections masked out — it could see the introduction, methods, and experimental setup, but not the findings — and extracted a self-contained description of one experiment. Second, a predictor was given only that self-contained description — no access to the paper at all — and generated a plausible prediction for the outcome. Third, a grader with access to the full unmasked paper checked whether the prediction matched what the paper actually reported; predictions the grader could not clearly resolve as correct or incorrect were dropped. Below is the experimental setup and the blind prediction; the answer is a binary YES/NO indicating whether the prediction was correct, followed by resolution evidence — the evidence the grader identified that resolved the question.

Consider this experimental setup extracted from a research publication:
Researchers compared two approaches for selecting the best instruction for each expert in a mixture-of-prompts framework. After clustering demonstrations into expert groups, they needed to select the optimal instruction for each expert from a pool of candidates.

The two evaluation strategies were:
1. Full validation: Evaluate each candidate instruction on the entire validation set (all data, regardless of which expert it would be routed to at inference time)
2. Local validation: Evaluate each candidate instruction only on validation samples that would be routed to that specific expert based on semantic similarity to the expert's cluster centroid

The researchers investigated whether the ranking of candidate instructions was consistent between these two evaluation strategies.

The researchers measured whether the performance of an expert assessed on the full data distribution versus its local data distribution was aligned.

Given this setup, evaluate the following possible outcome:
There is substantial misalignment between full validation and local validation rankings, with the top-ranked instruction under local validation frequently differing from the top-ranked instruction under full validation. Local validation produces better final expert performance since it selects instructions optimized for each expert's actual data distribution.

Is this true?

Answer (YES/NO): YES